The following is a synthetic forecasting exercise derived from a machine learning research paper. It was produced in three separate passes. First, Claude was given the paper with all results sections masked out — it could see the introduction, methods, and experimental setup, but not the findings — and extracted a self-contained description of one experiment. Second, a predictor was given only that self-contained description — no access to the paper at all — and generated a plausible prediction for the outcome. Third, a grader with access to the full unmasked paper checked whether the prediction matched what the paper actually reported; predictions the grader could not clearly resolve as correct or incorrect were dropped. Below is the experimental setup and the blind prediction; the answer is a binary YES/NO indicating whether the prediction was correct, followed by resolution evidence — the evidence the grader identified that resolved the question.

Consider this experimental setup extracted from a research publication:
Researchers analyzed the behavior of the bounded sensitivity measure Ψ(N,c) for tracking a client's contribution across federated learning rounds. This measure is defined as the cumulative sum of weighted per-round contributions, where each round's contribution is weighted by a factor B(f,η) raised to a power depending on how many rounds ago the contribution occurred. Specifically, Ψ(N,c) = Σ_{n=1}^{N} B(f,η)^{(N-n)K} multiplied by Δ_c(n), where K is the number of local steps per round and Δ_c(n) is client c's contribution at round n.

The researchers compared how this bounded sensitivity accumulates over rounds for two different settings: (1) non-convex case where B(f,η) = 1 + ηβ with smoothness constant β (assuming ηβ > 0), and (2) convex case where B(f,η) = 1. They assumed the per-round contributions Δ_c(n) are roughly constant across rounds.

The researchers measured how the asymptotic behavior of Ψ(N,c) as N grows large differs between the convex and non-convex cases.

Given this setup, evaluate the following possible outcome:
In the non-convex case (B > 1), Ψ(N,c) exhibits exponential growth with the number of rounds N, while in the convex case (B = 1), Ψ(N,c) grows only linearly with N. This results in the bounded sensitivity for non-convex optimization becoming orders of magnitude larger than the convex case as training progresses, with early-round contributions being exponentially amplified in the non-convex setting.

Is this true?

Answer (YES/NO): YES